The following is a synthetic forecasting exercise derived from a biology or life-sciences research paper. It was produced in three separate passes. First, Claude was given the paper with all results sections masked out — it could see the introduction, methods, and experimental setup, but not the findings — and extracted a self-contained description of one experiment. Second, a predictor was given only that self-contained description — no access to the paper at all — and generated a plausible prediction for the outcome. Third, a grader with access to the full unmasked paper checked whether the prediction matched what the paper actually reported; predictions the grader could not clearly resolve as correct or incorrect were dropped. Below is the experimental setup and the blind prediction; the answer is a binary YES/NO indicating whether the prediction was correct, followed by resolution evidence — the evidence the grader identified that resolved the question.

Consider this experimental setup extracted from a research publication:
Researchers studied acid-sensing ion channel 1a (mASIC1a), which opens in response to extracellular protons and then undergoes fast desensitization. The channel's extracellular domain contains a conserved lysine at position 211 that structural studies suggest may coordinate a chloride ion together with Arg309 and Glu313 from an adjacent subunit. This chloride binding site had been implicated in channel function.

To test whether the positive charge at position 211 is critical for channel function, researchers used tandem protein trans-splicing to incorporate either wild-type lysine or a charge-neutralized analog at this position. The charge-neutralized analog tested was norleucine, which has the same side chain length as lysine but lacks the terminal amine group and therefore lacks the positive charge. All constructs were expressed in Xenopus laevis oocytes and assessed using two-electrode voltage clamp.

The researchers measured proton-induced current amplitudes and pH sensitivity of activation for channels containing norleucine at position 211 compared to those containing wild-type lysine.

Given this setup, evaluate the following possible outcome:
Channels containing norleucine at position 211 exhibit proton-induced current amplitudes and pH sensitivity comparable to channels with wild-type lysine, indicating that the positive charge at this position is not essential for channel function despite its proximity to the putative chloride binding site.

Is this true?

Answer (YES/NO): NO